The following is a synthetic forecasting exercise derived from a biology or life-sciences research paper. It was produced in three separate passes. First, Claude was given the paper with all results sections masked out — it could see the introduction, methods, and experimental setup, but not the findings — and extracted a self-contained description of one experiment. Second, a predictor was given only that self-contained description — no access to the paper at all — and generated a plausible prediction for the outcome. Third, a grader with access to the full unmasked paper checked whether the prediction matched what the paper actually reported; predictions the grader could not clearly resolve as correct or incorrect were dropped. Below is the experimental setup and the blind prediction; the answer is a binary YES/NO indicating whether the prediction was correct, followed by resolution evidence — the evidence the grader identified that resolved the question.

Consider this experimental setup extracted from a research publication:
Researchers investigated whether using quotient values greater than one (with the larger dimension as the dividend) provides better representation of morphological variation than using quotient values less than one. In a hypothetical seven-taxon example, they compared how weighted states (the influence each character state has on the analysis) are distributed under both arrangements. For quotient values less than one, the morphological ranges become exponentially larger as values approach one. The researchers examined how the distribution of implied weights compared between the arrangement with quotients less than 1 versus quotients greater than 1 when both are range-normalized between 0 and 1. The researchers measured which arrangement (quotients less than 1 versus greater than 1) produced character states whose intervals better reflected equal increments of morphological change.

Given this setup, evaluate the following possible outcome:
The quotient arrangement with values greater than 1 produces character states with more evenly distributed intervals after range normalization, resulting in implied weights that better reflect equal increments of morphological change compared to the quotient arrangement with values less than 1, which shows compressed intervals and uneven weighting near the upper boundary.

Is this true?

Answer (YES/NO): YES